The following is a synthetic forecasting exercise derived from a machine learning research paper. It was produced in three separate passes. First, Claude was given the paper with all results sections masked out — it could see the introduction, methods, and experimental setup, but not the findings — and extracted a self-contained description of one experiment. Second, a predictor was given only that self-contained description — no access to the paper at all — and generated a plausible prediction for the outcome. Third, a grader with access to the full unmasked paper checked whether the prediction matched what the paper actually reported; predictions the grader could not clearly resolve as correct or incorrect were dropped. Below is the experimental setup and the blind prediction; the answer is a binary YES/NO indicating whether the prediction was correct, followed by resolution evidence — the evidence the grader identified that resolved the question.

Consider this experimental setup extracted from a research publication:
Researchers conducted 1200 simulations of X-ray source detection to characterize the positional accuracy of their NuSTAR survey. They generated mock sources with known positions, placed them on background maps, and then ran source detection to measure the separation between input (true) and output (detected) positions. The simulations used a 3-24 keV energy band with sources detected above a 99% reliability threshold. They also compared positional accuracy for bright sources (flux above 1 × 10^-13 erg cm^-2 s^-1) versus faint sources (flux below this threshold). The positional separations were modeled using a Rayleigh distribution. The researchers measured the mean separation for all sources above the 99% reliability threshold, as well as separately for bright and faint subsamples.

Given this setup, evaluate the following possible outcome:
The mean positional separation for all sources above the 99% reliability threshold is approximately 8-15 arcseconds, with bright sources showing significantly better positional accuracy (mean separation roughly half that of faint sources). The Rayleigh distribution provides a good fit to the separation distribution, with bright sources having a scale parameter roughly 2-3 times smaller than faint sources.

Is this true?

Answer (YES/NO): NO